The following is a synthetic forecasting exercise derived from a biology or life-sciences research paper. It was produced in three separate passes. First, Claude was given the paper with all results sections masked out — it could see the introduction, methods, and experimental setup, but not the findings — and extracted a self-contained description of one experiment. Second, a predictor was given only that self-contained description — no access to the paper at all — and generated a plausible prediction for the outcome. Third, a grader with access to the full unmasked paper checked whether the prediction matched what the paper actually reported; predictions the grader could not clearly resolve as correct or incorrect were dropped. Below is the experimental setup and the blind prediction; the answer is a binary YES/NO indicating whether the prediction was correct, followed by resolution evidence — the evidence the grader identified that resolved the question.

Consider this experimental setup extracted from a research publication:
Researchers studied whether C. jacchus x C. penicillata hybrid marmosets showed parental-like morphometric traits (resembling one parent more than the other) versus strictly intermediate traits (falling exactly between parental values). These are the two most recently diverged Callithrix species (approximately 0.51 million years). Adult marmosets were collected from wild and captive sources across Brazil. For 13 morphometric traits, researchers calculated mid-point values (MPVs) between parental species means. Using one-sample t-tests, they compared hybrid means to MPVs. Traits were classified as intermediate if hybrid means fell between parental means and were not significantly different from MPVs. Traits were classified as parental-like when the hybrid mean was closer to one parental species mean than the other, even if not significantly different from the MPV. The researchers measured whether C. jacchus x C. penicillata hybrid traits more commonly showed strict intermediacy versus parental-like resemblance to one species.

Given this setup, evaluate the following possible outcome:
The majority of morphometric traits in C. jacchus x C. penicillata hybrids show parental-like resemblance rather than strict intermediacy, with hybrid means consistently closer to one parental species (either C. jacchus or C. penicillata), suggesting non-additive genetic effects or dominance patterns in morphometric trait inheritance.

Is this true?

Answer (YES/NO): NO